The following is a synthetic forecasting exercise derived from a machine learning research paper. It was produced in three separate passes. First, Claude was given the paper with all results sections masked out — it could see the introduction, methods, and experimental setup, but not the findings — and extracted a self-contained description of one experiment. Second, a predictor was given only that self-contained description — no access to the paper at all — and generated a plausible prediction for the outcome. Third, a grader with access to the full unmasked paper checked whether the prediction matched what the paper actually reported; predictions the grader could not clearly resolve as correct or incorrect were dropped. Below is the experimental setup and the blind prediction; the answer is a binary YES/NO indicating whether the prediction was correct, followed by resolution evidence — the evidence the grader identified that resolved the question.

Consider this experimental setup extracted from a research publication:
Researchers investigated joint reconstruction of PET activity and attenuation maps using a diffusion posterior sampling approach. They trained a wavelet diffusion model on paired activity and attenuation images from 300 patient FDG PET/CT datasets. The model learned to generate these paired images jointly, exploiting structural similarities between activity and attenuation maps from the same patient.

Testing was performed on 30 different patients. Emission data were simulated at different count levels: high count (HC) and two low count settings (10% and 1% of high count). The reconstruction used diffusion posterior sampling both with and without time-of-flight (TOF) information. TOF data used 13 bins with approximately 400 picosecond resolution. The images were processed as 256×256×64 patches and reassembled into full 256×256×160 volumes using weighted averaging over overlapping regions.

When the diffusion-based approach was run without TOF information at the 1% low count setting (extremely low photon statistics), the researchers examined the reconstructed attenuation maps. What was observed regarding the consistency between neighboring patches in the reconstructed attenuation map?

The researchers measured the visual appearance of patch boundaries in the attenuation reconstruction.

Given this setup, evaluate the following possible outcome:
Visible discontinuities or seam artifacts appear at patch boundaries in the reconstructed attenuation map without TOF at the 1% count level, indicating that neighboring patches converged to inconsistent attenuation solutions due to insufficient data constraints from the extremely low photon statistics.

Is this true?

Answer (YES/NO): YES